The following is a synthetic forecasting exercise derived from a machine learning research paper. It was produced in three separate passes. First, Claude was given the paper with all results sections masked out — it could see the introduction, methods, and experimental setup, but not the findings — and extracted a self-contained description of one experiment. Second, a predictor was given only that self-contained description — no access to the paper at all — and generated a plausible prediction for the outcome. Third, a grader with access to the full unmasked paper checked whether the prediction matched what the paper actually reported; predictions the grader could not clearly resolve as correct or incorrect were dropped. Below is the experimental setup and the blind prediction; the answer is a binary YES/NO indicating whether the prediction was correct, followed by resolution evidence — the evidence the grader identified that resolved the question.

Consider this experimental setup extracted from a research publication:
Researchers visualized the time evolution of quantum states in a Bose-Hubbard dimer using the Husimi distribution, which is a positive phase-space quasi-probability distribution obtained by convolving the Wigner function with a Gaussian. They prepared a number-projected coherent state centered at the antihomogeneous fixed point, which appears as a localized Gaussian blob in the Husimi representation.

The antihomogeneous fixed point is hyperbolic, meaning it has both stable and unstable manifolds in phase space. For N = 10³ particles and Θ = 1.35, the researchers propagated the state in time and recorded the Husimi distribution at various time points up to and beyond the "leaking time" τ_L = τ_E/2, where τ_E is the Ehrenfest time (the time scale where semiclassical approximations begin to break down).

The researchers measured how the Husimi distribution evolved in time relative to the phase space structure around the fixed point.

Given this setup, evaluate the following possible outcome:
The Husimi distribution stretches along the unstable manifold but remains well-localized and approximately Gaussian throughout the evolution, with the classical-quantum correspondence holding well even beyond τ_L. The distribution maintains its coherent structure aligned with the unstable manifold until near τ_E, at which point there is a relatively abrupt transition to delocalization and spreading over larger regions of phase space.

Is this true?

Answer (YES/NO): NO